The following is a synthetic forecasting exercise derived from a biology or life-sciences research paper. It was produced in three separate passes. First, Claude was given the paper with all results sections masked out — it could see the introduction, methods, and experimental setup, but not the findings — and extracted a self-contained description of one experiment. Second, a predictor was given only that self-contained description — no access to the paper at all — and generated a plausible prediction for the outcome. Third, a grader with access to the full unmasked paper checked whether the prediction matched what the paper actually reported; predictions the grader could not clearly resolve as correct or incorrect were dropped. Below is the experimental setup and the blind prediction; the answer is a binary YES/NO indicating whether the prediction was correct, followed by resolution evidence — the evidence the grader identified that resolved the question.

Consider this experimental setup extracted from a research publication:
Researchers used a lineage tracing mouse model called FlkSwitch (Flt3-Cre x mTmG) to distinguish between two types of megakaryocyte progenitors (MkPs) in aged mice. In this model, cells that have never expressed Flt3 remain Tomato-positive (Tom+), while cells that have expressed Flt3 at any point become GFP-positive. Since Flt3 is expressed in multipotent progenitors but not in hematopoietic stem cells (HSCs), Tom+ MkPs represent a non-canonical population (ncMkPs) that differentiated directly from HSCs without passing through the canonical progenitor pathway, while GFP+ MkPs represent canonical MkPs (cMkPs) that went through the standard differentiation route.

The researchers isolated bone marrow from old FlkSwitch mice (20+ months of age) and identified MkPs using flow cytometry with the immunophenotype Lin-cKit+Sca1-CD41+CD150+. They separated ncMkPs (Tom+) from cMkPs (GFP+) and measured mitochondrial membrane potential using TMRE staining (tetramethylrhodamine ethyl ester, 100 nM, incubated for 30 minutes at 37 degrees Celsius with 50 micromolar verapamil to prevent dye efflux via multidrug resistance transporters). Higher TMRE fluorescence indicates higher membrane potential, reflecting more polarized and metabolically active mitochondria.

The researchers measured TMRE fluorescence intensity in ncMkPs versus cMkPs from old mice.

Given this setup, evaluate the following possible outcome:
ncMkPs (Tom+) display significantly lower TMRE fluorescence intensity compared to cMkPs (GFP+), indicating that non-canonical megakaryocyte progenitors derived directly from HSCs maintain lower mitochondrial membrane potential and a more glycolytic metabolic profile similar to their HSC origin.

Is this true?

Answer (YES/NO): NO